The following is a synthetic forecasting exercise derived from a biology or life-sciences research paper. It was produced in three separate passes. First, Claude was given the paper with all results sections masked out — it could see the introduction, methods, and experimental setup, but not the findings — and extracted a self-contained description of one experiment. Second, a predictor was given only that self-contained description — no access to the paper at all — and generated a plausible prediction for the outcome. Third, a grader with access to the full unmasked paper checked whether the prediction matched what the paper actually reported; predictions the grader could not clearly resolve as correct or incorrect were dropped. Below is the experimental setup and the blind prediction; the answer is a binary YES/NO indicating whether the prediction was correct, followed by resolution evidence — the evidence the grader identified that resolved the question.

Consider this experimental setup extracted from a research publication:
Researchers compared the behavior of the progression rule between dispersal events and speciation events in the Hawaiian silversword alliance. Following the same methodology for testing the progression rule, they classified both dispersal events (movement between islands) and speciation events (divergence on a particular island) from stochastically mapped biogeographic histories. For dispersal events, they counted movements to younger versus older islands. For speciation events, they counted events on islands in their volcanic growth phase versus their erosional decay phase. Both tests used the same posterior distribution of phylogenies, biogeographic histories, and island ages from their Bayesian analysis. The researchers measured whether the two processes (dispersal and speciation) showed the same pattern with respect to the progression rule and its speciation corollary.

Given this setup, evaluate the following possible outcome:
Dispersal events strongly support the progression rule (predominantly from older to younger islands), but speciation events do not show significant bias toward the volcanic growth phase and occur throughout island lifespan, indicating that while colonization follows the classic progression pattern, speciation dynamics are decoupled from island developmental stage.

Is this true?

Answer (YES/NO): NO